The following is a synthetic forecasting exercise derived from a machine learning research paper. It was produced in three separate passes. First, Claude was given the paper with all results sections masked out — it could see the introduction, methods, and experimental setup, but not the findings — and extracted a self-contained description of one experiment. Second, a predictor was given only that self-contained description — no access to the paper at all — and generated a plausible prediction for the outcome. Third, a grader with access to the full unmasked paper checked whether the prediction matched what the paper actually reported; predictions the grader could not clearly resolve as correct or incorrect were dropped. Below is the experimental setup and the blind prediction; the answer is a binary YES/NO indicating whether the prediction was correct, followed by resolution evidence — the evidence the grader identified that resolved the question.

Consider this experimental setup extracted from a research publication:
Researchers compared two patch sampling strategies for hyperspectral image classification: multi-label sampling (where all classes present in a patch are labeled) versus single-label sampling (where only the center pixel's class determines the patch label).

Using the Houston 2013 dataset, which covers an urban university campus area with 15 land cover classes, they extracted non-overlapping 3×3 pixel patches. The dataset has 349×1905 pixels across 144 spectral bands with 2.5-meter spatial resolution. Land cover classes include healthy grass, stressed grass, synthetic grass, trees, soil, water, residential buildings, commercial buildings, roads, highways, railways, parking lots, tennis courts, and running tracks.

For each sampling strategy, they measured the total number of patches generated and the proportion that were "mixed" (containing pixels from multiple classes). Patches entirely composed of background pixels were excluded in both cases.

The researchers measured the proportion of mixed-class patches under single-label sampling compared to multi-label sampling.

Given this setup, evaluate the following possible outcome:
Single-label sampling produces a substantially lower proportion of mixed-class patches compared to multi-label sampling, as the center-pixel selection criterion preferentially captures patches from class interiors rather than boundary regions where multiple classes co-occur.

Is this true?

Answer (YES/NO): YES